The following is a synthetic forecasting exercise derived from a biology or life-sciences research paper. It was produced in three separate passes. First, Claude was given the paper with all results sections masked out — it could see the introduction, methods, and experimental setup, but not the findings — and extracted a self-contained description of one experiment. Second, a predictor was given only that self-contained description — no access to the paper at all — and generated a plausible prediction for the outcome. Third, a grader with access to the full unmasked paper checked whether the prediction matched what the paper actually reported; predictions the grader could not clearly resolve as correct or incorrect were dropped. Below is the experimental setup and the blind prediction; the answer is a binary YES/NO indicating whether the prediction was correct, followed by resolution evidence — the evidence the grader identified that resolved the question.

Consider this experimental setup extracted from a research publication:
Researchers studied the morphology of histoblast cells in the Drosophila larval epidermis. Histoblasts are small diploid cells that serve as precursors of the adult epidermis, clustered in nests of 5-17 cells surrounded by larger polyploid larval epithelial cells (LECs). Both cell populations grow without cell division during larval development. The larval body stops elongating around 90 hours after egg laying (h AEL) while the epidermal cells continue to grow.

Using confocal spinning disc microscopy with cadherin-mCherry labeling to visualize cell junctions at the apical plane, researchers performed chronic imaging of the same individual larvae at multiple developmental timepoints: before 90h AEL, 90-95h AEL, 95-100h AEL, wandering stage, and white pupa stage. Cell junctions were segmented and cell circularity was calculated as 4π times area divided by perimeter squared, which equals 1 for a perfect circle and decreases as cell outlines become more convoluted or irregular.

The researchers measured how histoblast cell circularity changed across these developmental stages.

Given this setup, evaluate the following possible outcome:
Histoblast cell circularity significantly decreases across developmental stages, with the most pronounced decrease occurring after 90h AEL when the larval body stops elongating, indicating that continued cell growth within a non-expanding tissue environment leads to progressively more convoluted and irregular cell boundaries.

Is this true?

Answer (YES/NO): YES